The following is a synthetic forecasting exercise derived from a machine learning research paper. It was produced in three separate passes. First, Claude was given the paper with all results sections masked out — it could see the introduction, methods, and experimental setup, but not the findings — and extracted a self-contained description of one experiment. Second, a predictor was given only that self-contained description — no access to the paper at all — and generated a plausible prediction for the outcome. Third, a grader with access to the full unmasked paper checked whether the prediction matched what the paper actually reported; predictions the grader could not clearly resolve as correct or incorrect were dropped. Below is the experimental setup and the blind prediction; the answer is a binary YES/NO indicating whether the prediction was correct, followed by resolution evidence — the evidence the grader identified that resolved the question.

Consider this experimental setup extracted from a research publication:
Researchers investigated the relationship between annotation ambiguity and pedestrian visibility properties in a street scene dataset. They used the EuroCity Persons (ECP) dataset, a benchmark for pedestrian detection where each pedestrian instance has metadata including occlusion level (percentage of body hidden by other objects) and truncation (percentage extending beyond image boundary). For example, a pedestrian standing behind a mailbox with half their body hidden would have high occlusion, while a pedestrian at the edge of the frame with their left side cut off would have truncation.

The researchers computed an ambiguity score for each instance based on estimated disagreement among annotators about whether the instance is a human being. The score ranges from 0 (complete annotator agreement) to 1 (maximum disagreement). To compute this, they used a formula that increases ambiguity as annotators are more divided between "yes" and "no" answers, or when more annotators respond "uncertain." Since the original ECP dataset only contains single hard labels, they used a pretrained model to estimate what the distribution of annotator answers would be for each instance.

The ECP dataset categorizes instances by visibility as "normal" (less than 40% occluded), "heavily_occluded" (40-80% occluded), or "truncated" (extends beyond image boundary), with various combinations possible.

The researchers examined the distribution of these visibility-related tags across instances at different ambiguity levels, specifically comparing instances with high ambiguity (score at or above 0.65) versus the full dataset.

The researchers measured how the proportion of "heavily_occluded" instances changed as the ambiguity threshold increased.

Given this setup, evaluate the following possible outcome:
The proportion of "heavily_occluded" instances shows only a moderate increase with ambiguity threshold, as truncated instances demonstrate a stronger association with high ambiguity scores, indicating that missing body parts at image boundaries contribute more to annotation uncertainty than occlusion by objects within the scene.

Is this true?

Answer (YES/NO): NO